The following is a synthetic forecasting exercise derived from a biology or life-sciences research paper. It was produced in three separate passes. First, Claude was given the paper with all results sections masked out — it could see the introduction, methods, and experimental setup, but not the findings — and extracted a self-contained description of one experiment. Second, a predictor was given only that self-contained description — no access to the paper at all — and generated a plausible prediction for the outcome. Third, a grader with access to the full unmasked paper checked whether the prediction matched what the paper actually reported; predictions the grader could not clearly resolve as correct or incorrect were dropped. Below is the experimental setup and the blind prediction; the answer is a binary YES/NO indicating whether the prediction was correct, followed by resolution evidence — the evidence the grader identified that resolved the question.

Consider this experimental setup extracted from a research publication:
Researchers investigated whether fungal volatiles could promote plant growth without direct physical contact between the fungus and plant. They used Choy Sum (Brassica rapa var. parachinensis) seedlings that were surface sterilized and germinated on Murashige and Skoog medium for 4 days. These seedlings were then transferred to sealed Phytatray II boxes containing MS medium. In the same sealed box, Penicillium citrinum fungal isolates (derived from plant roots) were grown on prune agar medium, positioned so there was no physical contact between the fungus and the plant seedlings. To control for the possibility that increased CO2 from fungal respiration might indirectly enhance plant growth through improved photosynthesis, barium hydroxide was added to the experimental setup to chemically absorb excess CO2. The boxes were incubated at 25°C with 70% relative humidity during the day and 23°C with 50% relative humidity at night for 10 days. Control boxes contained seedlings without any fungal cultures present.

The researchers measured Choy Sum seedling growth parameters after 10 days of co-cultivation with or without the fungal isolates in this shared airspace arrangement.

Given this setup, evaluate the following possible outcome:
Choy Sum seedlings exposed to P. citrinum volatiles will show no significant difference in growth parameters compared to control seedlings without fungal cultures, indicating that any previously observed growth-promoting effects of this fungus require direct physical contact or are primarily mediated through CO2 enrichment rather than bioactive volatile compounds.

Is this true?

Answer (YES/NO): NO